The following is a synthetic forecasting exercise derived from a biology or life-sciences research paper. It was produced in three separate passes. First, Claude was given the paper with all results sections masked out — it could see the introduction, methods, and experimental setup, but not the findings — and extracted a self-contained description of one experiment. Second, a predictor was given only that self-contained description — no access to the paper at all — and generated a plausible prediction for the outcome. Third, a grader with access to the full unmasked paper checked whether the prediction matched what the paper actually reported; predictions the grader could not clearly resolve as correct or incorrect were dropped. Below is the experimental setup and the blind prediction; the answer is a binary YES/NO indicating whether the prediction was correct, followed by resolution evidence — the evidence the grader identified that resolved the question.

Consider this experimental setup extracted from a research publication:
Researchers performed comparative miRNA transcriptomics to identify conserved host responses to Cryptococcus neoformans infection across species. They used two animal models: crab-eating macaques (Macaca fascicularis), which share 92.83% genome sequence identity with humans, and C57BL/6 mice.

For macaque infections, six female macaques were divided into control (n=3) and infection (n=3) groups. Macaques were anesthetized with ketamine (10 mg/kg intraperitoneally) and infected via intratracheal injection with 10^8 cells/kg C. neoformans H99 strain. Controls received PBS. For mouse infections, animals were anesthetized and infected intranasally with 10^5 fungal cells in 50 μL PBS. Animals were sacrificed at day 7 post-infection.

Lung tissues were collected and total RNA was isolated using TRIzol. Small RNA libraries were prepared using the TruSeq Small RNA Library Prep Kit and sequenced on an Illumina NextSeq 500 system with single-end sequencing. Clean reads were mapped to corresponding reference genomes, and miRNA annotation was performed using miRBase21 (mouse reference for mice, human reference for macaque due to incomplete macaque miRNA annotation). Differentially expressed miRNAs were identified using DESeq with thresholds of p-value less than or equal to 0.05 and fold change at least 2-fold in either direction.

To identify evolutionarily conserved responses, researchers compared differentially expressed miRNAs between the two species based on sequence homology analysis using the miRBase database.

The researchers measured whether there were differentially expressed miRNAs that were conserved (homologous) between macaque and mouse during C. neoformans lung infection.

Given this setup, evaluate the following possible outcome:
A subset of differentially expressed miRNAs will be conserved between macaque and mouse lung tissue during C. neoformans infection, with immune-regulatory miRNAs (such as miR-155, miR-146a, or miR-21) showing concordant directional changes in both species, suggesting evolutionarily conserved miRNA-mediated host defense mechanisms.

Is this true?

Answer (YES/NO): YES